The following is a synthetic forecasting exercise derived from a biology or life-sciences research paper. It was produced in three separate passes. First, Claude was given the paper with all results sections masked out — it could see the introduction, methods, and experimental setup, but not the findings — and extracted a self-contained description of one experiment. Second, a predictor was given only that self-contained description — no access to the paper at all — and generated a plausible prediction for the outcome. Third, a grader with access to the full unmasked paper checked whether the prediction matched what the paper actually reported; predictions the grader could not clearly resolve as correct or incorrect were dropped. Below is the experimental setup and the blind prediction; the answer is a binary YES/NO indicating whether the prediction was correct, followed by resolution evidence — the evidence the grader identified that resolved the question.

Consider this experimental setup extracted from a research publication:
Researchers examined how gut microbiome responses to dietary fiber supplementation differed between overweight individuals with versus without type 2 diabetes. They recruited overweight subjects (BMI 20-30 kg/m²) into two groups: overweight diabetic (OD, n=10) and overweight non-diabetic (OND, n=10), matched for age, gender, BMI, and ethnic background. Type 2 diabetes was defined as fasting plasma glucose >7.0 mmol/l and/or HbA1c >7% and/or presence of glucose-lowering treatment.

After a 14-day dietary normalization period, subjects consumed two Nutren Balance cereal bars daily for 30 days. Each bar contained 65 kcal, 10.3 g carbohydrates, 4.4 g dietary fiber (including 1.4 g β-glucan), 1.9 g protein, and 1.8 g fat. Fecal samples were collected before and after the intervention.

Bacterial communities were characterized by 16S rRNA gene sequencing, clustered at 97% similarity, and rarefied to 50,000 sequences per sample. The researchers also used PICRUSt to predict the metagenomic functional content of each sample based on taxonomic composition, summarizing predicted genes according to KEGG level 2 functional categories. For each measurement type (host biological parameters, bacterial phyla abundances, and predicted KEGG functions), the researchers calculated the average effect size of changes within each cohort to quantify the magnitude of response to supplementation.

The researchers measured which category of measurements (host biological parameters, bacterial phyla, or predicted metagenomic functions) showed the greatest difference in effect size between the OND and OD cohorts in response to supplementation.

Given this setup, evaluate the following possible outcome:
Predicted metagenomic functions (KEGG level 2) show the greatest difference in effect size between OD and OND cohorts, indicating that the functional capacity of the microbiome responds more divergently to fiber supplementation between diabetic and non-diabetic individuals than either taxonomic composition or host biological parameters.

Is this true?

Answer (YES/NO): YES